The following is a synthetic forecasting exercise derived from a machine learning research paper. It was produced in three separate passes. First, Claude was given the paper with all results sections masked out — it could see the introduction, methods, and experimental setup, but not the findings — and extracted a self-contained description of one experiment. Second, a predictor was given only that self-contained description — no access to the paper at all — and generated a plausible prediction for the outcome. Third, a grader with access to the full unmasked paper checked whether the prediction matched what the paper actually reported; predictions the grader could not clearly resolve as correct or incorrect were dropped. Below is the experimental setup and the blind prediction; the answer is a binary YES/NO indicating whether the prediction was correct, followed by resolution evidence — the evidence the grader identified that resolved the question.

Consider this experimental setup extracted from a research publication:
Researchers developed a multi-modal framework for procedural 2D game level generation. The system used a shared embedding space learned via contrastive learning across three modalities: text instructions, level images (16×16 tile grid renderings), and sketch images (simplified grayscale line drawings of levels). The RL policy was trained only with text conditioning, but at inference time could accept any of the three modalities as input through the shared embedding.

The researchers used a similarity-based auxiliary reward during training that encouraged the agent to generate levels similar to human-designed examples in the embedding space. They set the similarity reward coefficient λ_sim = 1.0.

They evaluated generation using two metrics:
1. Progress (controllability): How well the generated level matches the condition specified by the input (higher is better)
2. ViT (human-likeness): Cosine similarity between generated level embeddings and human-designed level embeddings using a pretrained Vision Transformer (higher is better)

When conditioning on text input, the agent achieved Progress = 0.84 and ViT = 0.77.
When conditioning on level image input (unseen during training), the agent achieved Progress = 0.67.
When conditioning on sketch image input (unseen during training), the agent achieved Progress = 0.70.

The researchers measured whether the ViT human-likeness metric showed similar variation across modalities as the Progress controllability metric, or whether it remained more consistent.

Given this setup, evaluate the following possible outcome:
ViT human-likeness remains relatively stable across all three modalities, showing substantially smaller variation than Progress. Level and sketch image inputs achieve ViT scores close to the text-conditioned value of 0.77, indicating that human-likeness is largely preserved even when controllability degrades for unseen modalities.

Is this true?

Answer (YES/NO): YES